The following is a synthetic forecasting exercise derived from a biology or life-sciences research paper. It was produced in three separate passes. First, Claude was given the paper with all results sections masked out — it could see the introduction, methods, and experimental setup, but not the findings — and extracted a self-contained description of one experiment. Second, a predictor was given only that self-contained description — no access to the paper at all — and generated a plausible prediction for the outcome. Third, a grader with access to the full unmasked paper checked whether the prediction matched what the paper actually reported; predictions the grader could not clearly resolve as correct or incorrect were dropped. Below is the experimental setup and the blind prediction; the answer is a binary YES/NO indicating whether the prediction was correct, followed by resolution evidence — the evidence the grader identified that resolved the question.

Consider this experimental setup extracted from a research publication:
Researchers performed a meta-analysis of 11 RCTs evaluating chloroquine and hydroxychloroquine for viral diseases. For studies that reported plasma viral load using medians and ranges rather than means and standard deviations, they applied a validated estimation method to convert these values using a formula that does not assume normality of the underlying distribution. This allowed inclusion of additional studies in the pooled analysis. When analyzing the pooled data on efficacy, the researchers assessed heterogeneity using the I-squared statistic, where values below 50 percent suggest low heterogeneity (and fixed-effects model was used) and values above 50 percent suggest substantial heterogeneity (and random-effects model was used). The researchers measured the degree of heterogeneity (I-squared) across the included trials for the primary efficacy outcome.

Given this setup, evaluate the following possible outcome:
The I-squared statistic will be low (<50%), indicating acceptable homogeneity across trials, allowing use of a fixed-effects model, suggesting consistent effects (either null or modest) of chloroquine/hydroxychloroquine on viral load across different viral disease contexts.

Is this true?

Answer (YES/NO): NO